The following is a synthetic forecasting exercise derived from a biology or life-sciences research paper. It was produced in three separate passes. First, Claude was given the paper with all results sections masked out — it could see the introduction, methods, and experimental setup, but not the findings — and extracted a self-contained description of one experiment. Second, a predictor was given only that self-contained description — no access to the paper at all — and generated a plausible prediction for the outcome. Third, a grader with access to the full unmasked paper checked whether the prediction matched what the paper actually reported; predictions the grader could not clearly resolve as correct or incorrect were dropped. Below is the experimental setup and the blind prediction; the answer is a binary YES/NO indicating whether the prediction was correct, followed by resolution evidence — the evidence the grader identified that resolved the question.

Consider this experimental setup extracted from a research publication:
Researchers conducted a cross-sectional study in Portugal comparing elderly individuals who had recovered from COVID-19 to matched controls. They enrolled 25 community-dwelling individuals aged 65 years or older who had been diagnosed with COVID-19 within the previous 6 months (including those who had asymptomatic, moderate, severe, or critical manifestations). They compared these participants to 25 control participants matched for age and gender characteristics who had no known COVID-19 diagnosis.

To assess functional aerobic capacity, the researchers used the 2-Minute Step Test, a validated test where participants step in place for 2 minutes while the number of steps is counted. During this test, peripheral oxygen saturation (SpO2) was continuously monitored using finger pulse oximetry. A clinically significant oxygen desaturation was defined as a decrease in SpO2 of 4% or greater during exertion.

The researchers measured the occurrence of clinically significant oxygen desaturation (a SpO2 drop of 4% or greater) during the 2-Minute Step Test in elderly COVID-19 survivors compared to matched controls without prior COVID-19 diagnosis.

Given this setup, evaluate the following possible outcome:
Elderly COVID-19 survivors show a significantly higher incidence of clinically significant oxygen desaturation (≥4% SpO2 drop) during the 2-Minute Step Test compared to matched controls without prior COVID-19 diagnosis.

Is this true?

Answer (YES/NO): YES